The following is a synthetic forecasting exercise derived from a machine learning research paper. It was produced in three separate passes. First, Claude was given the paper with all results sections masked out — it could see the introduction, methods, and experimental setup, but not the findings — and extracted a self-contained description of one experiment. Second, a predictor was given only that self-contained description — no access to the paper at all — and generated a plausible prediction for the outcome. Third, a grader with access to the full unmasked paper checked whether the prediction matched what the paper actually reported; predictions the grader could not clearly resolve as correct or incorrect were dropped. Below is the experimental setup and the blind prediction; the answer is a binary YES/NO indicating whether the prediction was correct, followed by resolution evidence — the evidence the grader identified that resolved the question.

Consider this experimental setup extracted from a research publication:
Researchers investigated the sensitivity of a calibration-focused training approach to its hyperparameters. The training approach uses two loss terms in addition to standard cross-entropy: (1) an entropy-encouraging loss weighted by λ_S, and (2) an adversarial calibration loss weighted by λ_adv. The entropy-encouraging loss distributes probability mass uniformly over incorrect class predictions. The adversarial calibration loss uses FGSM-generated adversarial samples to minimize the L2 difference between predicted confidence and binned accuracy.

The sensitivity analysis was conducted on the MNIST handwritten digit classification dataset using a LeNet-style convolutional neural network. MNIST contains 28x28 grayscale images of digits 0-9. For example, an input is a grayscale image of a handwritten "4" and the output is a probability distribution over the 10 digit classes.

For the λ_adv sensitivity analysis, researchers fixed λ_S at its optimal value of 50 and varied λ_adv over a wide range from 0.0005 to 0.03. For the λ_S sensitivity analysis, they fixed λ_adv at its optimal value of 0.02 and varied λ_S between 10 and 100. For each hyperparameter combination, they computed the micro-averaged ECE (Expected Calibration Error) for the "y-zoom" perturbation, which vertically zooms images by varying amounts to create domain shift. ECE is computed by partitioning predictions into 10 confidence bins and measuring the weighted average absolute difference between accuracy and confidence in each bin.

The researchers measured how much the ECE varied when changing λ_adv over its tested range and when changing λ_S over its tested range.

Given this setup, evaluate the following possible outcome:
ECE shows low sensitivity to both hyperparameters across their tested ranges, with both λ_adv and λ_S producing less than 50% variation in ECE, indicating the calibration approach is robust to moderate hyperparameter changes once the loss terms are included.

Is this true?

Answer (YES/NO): NO